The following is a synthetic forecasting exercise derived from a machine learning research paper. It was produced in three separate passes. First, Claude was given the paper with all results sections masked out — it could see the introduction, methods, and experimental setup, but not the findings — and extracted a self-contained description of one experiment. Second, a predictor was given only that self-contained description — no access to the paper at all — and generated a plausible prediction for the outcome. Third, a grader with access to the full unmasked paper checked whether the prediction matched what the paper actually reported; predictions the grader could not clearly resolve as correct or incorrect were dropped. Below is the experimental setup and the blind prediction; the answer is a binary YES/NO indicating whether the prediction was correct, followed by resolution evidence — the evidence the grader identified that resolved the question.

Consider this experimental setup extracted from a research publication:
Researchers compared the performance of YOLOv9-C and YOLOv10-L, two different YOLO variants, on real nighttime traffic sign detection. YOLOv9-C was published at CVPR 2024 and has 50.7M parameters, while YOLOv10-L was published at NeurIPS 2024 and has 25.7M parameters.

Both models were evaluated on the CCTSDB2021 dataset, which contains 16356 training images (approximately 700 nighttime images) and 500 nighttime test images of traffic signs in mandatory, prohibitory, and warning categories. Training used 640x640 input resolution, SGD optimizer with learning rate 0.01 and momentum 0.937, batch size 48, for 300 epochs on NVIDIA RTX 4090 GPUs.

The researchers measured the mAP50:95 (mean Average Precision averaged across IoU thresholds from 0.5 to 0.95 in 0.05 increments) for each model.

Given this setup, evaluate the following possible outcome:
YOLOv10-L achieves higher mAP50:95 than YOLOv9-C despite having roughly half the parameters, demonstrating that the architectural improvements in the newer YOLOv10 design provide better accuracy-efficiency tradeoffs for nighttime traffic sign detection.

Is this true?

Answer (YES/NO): NO